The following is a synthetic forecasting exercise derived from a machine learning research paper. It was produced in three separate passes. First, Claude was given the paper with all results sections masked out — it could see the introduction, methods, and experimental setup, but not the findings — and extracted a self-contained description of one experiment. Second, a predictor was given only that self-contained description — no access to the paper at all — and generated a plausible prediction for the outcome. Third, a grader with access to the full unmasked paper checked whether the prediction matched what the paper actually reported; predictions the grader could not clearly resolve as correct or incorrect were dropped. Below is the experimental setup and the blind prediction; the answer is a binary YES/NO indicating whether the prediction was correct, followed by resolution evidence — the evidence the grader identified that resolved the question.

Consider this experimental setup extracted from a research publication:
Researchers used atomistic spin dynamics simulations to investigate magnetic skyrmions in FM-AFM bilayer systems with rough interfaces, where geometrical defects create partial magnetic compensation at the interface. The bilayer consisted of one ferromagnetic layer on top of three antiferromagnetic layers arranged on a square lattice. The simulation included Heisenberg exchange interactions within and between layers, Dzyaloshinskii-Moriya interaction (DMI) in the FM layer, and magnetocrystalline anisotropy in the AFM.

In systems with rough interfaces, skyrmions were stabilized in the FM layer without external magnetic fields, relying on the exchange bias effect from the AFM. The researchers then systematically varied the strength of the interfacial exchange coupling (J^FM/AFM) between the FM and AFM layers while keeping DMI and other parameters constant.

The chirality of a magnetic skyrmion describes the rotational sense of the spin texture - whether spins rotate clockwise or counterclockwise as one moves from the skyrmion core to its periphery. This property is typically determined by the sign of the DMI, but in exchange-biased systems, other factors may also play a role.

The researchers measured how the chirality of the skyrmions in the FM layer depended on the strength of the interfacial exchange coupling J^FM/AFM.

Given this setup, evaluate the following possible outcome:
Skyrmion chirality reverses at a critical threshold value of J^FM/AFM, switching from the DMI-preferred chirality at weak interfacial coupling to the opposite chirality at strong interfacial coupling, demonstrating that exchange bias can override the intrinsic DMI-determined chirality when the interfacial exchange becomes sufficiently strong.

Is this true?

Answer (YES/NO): NO